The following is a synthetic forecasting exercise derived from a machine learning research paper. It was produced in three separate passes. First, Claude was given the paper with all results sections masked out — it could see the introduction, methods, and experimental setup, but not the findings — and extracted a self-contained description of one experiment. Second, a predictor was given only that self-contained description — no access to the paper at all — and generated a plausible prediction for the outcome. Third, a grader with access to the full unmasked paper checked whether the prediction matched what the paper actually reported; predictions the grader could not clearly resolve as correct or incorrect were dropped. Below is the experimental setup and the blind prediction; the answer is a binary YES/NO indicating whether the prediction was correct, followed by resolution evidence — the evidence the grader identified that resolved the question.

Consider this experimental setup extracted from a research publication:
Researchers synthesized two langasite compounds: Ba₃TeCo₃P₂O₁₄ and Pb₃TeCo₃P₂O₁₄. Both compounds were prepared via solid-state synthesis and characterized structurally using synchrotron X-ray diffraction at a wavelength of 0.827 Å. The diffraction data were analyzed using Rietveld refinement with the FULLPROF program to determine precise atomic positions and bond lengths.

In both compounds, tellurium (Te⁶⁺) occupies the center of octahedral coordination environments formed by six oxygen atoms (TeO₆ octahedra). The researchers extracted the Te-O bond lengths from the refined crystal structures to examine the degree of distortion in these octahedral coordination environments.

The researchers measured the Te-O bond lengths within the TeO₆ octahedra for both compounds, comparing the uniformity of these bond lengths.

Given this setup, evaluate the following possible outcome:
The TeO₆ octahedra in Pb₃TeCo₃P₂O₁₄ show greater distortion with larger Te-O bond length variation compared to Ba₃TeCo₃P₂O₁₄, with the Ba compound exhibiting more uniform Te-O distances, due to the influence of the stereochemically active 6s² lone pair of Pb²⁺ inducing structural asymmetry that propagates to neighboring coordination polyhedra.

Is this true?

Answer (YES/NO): YES